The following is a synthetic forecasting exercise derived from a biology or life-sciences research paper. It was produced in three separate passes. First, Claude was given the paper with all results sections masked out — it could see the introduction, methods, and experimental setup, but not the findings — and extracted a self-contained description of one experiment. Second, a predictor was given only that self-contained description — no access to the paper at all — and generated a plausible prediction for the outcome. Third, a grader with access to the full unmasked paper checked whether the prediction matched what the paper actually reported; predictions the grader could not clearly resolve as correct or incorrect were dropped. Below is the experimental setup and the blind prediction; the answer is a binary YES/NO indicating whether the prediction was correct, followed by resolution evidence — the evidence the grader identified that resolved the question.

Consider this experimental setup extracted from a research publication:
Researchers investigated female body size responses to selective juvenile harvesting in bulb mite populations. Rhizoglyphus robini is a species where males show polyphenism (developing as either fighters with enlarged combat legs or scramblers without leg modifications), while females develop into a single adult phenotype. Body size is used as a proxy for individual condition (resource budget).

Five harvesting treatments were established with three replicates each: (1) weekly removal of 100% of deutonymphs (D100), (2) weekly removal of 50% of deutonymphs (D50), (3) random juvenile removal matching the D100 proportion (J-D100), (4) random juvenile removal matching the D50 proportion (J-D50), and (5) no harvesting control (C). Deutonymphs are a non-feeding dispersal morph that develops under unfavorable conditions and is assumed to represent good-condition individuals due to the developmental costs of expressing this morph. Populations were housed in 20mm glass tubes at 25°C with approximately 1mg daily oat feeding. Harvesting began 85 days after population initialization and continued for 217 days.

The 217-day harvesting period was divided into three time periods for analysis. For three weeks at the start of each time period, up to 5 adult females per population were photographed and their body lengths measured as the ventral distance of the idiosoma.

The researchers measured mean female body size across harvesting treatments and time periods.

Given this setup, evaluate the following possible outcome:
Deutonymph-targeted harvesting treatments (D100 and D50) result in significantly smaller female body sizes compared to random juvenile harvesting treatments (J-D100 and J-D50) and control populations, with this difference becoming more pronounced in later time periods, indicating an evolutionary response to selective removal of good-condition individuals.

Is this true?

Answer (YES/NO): NO